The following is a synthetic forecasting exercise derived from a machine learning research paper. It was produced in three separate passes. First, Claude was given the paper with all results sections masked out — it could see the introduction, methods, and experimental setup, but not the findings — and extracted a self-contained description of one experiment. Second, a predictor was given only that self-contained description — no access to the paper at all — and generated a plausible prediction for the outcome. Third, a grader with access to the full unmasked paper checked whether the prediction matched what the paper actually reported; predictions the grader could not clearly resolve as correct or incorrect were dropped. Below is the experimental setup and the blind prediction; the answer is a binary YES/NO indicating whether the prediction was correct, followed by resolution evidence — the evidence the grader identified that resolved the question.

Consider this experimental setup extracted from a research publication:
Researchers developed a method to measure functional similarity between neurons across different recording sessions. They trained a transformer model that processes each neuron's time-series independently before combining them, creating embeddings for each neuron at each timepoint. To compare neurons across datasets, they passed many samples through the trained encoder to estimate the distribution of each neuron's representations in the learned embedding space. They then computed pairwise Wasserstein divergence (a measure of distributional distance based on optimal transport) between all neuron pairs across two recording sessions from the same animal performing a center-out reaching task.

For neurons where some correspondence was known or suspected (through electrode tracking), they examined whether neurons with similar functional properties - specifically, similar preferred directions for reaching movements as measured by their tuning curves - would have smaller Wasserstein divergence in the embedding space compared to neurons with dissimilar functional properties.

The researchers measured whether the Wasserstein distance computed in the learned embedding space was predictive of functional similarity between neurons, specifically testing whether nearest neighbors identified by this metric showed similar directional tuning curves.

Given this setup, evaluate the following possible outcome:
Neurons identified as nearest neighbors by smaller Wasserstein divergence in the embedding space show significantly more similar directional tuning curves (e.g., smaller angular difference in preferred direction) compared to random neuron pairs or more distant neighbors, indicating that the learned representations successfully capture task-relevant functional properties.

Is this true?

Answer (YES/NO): YES